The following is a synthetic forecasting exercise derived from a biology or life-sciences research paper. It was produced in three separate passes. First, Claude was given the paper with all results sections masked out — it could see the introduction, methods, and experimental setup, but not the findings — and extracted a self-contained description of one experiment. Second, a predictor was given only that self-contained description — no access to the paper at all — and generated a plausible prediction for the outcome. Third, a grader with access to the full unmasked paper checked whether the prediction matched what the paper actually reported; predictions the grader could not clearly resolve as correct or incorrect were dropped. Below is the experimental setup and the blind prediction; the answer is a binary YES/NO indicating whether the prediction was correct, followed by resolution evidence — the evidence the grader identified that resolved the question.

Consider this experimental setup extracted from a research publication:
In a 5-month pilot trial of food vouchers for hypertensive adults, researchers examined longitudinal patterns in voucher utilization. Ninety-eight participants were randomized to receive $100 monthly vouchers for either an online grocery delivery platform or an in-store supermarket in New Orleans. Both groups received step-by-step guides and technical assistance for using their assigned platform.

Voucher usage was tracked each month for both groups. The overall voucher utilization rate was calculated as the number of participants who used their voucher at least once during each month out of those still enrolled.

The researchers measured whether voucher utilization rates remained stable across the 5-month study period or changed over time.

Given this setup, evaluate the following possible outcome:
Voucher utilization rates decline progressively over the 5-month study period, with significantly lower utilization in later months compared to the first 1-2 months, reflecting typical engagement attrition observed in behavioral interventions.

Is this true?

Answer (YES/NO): NO